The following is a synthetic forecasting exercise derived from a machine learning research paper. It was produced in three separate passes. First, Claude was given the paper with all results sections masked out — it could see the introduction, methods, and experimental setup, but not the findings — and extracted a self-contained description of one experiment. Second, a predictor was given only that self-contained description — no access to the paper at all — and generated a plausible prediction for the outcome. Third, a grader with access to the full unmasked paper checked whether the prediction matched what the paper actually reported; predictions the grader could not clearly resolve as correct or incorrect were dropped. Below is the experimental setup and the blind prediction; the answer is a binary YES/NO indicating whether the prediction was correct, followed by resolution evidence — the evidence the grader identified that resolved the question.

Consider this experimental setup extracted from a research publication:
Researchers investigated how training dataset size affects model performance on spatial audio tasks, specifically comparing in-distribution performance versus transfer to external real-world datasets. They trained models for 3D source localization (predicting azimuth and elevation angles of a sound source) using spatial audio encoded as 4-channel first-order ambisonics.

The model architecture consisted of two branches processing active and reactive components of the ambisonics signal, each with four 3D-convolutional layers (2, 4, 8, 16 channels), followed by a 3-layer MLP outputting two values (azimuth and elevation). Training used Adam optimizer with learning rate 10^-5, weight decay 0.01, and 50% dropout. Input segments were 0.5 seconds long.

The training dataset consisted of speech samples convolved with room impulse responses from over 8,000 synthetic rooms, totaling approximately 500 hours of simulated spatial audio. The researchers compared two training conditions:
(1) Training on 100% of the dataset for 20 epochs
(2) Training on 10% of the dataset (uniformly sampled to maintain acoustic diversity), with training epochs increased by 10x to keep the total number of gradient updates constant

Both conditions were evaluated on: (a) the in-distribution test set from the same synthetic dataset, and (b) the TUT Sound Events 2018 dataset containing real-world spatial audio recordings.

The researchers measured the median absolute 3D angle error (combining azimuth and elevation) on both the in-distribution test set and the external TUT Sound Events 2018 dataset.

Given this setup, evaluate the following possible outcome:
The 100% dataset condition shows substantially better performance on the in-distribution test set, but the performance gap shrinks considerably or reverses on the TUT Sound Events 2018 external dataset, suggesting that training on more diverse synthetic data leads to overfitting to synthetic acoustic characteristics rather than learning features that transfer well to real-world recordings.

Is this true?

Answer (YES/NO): NO